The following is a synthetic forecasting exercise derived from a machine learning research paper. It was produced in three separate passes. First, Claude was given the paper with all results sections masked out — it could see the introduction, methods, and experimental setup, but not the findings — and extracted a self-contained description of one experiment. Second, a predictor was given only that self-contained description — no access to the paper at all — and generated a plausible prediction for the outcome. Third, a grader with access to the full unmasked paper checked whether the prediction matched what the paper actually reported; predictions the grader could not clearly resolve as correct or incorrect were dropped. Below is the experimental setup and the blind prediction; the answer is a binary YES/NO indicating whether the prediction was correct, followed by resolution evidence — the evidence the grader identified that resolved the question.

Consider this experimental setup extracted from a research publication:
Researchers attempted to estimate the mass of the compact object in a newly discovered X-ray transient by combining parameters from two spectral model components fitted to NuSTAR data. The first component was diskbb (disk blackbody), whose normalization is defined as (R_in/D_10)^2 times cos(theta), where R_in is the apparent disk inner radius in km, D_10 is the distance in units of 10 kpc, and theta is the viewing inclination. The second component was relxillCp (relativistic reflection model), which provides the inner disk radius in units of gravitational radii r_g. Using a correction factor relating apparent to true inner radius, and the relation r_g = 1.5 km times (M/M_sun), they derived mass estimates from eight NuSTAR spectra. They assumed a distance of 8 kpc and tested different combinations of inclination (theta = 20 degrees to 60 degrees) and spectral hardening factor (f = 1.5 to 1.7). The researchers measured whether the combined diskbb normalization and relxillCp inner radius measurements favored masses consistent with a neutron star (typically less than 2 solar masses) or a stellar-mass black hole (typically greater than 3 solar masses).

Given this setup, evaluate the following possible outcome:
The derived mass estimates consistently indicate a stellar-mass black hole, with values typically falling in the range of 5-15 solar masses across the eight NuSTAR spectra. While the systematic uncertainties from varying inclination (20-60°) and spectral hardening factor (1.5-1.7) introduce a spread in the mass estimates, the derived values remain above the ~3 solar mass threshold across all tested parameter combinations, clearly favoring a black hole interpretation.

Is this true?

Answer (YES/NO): NO